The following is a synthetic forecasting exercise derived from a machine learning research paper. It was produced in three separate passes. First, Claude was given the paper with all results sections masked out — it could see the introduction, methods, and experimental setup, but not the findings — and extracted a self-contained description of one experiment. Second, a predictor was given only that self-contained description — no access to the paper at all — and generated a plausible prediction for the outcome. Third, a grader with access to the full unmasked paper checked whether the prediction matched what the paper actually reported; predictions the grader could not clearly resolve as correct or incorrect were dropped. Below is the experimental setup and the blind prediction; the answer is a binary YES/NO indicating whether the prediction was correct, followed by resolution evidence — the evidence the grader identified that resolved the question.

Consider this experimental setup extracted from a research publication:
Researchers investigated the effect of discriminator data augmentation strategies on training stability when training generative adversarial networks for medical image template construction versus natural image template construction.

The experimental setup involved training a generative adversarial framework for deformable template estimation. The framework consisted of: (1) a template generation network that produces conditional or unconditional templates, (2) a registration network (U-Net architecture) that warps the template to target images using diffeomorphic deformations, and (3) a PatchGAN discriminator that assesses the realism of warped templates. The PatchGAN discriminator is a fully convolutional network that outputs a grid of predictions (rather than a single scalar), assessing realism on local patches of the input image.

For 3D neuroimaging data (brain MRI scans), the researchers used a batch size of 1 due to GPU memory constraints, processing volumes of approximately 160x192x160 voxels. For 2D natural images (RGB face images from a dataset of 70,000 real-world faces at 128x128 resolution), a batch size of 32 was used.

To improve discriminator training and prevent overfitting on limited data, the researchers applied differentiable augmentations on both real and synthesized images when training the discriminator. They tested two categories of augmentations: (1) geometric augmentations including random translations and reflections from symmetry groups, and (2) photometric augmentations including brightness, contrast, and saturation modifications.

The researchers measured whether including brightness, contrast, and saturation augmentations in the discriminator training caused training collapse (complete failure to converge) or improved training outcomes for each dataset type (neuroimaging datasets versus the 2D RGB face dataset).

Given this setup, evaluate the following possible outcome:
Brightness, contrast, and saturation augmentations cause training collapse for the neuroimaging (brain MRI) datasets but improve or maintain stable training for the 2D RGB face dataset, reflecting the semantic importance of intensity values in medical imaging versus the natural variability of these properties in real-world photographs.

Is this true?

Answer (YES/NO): YES